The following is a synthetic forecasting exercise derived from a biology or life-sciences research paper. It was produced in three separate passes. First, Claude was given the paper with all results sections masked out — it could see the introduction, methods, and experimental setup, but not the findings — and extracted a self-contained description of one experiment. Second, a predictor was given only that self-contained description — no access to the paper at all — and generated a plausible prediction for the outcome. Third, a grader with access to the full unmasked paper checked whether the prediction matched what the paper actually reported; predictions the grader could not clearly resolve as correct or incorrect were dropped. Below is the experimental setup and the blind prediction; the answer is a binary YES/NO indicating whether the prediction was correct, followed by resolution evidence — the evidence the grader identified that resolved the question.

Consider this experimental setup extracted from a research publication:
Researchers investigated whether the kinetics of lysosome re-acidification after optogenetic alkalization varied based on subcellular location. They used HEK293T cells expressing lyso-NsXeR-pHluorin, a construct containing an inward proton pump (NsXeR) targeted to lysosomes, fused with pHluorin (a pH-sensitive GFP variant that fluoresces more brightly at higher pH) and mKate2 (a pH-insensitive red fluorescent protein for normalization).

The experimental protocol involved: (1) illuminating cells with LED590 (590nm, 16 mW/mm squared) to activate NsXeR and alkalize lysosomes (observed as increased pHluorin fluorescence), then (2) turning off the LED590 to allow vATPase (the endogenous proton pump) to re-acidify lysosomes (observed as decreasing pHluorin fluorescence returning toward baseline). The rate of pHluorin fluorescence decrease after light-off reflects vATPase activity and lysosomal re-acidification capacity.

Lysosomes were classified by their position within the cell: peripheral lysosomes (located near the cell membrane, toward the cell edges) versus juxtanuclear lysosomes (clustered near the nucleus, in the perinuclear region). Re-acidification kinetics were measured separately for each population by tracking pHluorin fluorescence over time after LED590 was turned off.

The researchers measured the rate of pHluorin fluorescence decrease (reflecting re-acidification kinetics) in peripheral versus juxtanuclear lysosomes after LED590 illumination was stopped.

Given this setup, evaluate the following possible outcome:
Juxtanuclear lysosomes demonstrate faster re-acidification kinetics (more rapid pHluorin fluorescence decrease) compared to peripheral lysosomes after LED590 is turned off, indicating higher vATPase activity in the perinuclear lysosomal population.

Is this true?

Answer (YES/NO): YES